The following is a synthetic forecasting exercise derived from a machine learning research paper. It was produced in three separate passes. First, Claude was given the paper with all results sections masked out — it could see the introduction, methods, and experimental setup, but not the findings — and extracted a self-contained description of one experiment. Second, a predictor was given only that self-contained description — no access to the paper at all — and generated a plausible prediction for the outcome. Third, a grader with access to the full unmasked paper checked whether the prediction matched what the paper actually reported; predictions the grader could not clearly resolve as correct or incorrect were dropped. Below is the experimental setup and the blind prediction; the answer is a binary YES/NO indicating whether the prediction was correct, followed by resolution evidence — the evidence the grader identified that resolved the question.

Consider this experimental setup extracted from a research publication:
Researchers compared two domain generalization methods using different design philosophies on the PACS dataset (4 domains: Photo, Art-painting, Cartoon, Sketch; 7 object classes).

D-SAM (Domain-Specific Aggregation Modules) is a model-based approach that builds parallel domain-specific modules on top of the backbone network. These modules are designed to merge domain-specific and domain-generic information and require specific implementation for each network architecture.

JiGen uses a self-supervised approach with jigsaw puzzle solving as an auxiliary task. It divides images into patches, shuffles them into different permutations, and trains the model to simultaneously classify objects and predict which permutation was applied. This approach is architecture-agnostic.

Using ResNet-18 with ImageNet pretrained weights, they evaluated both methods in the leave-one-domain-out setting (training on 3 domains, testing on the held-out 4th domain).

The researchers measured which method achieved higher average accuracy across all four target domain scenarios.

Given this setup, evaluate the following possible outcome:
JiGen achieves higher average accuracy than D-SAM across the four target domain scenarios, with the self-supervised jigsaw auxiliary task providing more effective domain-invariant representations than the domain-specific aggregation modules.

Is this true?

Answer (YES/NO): NO